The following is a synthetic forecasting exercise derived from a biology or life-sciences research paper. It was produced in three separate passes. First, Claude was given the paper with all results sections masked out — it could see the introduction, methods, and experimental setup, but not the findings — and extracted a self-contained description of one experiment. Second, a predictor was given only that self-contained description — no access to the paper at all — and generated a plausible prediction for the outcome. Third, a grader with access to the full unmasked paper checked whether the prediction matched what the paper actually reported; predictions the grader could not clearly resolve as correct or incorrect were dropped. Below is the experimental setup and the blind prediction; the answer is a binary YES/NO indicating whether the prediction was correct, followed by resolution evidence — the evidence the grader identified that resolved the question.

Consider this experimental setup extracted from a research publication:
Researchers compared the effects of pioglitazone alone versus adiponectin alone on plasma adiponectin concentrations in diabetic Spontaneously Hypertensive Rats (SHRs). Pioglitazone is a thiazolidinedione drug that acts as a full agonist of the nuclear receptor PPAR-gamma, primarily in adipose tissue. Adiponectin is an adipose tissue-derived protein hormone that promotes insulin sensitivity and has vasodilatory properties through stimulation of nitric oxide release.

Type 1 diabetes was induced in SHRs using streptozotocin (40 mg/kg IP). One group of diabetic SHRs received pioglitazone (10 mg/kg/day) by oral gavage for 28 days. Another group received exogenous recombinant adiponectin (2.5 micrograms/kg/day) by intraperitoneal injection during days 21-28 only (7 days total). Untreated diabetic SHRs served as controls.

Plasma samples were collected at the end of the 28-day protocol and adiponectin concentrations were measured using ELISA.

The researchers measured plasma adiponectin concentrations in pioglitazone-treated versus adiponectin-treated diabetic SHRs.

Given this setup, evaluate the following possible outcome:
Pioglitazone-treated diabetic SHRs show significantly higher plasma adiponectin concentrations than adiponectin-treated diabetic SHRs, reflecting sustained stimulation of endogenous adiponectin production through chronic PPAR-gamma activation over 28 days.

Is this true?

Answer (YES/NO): NO